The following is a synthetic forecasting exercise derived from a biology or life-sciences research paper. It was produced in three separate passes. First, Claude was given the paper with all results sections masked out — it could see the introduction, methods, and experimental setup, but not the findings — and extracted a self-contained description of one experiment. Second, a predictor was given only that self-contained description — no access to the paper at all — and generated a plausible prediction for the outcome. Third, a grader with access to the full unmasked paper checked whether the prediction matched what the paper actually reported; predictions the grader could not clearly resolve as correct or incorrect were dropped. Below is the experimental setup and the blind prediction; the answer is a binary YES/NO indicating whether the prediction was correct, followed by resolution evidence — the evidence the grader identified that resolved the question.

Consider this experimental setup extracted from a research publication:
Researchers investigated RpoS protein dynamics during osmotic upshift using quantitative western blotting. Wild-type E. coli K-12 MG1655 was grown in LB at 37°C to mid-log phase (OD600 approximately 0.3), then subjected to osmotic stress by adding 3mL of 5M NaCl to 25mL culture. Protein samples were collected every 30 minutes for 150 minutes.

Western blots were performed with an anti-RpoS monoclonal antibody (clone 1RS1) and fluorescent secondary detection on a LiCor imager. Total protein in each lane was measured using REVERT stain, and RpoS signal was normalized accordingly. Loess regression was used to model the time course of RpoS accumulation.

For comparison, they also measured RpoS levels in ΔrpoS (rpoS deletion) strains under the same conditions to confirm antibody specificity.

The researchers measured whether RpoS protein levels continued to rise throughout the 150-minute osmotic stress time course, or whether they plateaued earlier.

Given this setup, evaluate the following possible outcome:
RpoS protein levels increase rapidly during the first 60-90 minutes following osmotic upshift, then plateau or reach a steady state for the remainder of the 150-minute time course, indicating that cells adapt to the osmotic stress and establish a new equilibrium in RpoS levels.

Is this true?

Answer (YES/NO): YES